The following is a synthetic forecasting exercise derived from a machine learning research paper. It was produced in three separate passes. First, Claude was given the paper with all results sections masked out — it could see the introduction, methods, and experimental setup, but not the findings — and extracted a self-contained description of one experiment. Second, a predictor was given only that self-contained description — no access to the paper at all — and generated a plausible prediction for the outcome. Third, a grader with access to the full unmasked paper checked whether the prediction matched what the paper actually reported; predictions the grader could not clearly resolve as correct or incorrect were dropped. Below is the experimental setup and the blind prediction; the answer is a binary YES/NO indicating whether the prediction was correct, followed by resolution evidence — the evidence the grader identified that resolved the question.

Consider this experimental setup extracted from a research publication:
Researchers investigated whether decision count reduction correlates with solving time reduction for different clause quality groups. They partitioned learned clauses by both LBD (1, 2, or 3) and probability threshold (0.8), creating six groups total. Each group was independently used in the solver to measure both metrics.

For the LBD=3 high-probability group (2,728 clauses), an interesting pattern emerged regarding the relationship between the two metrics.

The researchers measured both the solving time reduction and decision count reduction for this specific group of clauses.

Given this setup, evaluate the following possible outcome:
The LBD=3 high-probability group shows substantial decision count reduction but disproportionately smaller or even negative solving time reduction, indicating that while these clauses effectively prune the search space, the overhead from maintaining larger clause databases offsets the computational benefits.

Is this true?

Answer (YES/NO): NO